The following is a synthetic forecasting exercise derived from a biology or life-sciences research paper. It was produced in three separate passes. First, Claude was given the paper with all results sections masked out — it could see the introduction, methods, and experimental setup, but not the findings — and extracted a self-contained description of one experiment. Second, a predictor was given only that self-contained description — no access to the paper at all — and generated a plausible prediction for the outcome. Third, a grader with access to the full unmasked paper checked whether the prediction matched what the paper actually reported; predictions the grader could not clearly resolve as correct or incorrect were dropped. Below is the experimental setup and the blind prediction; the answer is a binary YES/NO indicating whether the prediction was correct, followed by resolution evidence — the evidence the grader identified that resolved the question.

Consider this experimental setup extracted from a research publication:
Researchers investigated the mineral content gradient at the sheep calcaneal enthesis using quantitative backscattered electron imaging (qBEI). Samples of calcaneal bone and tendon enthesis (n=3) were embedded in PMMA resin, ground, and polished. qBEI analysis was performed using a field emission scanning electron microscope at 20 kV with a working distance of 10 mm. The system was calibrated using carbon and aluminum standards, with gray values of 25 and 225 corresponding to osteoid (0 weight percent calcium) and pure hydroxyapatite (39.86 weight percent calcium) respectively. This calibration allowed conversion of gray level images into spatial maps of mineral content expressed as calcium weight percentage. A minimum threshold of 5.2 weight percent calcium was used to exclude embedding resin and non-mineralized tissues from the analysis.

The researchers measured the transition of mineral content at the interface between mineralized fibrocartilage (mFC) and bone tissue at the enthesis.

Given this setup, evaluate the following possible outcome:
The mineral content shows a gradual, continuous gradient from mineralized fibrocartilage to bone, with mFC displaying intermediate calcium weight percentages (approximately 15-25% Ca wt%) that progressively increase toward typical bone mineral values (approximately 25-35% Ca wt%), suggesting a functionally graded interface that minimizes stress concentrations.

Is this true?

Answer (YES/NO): NO